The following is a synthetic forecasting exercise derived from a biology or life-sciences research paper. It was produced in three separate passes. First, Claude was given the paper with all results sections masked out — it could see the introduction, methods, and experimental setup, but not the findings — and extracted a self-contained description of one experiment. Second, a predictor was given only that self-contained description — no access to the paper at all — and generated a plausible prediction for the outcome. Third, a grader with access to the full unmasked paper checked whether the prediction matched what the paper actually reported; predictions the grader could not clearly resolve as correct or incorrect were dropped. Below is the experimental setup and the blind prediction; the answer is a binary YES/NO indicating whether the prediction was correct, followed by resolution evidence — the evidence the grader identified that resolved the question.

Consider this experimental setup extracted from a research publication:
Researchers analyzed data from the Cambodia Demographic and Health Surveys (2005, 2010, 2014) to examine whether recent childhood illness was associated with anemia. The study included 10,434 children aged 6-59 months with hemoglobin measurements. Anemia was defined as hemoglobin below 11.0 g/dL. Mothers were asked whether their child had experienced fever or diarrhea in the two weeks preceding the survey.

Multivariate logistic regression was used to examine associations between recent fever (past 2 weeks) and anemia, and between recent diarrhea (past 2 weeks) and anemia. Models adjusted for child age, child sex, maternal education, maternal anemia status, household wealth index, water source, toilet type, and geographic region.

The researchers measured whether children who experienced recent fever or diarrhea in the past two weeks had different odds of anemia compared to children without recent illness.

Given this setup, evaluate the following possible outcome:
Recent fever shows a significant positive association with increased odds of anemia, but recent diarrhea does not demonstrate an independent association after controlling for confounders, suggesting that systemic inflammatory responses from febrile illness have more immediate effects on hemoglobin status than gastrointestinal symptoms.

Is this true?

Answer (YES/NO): YES